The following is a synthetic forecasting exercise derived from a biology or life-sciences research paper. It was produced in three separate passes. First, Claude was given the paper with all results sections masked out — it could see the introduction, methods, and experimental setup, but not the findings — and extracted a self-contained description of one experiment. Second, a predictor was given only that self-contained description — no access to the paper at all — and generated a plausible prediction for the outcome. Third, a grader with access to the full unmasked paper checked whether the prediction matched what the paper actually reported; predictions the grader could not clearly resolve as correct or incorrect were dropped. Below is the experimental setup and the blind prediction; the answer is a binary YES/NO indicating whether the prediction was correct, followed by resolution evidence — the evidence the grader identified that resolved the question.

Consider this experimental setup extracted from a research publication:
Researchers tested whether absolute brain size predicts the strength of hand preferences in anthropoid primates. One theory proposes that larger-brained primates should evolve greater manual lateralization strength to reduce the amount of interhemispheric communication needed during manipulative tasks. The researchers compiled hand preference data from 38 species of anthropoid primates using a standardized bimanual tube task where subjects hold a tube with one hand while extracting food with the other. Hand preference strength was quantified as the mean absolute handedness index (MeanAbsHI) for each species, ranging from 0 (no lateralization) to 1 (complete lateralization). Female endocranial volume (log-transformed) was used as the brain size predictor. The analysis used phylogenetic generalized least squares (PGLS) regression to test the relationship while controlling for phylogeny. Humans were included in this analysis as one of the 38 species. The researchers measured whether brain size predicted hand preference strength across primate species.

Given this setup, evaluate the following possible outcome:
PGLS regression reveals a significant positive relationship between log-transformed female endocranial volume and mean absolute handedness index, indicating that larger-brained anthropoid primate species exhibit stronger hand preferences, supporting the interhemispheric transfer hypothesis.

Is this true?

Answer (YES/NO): NO